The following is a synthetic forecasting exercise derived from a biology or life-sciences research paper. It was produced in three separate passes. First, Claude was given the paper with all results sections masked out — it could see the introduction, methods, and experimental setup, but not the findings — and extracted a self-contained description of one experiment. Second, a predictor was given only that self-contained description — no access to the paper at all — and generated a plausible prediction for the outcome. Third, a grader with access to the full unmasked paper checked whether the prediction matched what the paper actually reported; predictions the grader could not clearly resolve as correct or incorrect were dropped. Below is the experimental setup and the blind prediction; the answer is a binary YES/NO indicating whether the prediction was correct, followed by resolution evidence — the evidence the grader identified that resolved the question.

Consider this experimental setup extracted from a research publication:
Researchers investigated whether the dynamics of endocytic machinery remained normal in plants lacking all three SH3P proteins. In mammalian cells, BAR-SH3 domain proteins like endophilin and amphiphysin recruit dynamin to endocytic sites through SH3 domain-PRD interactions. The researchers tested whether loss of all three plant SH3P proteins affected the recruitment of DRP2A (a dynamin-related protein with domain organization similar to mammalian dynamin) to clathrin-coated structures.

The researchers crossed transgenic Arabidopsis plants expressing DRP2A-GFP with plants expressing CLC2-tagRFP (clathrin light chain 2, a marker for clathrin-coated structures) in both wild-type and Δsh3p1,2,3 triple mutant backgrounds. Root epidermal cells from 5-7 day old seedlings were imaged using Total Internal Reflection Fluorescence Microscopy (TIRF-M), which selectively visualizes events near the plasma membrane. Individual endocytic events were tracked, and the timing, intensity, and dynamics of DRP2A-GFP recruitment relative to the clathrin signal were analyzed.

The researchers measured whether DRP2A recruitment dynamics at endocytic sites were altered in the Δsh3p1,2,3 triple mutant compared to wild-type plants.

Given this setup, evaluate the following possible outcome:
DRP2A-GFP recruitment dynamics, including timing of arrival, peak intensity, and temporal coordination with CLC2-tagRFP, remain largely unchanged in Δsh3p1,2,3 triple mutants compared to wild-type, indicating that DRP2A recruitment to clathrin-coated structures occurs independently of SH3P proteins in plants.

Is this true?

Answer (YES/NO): YES